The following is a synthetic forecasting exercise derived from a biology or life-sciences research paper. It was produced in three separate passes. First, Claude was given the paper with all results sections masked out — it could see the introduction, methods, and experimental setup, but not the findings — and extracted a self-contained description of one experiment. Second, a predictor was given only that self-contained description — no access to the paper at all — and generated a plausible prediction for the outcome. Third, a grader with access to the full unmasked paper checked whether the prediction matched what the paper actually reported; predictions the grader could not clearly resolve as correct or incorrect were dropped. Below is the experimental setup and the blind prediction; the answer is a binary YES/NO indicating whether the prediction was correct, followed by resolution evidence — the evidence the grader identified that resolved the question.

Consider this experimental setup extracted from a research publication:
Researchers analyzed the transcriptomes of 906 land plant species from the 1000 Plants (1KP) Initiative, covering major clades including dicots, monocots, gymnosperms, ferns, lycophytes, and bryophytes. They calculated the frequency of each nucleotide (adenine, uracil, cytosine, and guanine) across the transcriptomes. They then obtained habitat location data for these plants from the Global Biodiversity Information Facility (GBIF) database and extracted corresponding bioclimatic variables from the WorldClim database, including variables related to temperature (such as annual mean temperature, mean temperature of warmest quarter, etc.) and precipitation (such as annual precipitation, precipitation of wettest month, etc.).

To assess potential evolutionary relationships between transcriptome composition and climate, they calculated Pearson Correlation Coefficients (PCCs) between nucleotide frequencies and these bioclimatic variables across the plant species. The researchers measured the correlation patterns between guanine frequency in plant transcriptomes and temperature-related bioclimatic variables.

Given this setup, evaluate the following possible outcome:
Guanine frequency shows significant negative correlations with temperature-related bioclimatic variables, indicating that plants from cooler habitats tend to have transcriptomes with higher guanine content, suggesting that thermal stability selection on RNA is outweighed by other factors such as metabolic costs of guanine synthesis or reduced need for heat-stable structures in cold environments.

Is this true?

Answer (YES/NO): YES